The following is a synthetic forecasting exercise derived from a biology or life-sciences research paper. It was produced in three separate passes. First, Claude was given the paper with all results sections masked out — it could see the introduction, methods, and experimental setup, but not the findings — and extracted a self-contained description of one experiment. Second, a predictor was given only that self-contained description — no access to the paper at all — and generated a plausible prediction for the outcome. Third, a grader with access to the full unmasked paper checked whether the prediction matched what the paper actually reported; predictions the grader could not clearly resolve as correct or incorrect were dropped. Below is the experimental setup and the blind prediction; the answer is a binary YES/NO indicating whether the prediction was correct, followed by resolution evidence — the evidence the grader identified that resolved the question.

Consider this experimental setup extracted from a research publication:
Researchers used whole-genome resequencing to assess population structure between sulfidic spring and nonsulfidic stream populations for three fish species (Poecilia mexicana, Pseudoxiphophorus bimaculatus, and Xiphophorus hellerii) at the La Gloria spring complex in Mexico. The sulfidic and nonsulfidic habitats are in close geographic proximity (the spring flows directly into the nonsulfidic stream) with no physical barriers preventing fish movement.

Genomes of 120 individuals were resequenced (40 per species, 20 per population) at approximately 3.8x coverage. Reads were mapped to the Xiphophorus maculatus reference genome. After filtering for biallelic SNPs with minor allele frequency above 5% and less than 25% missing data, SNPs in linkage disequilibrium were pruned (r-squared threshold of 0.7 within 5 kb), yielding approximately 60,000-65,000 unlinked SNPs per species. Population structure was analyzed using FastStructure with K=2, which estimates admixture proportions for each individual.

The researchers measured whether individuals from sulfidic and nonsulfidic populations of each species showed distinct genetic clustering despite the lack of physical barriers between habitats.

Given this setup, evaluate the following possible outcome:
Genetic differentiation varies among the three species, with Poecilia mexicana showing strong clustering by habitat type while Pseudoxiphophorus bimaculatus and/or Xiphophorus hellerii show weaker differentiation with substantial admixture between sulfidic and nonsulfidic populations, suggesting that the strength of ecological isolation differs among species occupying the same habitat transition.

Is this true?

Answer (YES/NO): NO